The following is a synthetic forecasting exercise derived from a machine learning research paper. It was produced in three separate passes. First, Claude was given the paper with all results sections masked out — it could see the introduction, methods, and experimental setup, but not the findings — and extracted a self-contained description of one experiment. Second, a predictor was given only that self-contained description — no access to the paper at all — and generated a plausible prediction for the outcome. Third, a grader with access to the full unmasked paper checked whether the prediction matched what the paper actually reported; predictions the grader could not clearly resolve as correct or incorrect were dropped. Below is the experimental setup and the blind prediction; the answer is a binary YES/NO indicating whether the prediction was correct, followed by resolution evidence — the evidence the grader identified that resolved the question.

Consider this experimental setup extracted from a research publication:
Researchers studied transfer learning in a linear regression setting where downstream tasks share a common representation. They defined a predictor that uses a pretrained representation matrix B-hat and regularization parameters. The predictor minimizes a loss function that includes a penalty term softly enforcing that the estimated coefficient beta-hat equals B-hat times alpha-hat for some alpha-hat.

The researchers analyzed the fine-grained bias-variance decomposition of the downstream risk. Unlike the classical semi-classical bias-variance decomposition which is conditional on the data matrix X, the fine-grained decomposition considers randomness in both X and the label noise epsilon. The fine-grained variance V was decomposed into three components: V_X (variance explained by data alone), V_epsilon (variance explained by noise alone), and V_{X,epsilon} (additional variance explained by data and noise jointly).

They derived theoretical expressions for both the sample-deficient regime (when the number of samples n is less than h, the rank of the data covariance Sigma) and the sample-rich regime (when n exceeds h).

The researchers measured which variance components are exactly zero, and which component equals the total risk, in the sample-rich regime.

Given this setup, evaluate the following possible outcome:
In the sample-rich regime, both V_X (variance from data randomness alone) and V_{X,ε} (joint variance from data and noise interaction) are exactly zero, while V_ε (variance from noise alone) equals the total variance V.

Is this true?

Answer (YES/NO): NO